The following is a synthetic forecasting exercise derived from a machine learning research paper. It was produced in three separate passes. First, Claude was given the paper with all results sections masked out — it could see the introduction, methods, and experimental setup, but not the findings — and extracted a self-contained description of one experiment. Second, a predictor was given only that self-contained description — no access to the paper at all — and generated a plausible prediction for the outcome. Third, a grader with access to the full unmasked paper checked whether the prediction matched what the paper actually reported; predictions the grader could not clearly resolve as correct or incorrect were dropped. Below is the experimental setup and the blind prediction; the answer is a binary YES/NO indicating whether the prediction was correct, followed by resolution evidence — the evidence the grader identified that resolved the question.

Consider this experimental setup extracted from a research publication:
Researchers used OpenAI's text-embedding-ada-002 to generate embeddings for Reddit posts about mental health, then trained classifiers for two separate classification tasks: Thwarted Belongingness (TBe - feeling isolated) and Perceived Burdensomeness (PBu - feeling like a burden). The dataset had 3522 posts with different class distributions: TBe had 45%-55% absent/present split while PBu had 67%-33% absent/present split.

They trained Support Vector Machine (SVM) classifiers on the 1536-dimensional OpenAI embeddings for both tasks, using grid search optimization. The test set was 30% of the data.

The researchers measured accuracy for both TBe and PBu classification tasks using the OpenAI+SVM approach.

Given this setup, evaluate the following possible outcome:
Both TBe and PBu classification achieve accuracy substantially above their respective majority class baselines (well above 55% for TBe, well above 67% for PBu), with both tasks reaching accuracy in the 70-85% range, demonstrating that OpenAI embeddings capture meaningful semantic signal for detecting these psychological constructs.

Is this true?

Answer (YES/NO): NO